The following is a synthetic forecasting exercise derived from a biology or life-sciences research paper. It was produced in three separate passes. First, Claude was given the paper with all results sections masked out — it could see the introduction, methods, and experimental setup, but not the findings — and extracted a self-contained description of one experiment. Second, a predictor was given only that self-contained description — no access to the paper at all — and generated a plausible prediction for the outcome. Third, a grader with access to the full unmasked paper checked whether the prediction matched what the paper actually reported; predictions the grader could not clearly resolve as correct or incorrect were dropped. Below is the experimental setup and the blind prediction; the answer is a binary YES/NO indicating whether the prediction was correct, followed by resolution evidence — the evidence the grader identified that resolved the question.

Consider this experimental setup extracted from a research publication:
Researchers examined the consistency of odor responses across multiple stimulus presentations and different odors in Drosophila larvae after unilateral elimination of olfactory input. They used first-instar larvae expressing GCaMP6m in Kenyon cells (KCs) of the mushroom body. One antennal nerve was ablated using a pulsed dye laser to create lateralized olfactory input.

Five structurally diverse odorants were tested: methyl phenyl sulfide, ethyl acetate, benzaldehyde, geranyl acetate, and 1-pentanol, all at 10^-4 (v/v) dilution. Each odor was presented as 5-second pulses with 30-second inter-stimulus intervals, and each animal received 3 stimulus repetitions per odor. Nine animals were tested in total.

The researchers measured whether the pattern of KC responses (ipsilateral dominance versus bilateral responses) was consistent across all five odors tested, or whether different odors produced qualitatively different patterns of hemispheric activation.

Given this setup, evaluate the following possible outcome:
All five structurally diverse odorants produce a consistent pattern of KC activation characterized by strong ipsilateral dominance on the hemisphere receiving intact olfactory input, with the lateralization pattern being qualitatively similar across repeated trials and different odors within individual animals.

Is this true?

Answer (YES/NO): YES